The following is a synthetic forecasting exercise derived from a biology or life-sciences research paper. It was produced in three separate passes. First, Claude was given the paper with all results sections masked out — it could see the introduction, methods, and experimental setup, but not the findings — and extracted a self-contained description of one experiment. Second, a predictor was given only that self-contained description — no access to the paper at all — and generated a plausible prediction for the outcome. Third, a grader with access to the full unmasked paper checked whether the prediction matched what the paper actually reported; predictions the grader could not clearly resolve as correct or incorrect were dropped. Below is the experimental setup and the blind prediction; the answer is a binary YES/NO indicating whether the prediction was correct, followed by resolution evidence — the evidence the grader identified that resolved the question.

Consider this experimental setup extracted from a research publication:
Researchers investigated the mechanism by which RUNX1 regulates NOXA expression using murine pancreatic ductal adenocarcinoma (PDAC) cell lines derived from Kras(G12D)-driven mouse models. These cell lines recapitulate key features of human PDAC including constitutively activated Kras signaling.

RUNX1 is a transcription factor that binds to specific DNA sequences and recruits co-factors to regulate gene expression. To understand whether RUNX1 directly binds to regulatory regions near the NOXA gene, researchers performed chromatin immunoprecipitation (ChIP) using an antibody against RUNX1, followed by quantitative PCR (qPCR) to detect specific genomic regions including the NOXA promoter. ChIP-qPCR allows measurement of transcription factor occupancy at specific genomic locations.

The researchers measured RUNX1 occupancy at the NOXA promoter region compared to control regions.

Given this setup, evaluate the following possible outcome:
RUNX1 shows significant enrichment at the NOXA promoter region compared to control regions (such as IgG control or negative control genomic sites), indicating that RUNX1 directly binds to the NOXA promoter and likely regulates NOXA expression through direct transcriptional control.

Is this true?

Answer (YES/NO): NO